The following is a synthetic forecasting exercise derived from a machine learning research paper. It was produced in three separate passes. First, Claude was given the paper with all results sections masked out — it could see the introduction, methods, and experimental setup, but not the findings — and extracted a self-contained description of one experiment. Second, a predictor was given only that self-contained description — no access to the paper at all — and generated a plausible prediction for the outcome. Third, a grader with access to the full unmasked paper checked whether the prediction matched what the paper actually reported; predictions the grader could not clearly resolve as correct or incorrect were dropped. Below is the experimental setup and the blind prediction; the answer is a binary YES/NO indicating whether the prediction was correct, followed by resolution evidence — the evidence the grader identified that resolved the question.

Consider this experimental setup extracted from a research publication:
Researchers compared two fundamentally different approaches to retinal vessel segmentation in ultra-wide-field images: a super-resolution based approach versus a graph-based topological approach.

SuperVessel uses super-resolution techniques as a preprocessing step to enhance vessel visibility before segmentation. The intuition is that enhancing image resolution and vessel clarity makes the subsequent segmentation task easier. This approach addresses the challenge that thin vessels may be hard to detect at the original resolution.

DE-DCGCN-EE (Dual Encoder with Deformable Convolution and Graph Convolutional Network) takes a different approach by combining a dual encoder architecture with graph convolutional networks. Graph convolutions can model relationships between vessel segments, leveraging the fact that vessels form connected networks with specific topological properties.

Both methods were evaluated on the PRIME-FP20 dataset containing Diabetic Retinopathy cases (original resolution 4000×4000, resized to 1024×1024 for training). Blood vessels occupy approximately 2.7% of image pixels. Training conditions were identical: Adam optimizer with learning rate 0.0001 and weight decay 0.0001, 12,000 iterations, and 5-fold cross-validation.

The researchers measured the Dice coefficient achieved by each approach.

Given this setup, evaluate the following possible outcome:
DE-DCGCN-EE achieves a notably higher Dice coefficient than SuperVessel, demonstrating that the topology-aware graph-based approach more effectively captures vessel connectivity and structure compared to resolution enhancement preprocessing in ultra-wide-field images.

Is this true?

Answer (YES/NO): NO